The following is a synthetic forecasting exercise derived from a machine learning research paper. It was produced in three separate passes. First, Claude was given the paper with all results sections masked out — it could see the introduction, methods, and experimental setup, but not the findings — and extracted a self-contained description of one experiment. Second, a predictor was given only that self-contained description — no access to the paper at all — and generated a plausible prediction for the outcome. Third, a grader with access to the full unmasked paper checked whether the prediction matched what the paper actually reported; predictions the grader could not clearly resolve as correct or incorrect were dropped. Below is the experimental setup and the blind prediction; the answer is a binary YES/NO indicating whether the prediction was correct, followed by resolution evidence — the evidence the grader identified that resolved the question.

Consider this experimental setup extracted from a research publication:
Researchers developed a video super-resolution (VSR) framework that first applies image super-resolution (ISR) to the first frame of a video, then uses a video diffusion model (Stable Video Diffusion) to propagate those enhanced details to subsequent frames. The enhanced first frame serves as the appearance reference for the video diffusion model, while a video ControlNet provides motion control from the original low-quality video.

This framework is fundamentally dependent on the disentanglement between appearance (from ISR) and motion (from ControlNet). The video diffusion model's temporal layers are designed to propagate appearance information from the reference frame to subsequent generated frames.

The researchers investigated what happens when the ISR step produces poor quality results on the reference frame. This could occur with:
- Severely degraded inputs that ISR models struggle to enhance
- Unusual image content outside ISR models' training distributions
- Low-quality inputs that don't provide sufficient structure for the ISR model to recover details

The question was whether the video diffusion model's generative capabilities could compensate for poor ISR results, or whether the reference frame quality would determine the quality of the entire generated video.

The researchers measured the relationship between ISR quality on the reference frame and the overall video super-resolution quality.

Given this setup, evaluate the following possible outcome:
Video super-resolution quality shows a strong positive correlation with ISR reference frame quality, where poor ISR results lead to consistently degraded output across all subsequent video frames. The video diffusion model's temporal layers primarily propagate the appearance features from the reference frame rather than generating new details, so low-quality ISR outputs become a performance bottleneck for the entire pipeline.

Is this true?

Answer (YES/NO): NO